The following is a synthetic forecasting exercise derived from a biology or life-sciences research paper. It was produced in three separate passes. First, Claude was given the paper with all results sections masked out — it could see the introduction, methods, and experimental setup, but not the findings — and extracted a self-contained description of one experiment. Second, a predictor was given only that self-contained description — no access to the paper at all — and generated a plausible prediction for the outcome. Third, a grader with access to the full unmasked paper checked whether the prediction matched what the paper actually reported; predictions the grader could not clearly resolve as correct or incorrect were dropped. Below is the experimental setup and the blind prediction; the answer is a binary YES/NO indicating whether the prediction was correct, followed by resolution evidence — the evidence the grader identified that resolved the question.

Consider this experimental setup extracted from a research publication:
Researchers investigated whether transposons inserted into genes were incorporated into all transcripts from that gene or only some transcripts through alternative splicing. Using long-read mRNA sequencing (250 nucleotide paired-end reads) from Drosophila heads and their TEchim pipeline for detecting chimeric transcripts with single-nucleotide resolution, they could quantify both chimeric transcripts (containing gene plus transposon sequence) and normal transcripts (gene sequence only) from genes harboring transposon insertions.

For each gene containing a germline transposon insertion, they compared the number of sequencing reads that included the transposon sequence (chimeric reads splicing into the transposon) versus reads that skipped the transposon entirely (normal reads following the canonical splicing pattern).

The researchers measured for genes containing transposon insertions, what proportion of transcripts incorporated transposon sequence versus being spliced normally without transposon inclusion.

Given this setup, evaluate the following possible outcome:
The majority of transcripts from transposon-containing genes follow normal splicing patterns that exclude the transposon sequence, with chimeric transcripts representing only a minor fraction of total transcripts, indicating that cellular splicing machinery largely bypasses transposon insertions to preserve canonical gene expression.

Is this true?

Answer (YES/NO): NO